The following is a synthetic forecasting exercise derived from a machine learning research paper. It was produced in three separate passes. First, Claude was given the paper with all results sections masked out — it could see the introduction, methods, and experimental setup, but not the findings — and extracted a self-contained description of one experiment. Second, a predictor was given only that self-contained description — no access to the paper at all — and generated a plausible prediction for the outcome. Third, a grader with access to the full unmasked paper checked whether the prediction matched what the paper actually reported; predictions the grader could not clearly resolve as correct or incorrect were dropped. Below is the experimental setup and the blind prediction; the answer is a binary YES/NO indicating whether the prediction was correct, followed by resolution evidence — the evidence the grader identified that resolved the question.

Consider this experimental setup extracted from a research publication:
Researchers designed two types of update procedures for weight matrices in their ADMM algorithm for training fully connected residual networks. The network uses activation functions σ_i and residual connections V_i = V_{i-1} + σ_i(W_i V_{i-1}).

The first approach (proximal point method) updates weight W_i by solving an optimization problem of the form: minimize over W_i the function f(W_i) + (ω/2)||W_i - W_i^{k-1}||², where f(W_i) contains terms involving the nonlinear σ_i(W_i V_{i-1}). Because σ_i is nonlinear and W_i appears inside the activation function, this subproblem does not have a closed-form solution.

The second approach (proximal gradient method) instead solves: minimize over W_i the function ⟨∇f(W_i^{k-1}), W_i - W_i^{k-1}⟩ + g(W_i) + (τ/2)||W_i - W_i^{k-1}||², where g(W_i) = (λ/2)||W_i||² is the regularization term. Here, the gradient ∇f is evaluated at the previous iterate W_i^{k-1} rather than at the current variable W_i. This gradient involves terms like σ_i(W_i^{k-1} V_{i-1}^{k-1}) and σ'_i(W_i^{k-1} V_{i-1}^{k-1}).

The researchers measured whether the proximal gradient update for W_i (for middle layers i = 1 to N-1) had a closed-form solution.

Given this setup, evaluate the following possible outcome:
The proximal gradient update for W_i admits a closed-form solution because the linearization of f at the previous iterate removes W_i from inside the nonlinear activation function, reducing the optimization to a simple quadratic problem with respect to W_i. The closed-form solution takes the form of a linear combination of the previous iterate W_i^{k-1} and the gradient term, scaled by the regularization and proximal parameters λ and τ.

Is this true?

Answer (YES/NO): YES